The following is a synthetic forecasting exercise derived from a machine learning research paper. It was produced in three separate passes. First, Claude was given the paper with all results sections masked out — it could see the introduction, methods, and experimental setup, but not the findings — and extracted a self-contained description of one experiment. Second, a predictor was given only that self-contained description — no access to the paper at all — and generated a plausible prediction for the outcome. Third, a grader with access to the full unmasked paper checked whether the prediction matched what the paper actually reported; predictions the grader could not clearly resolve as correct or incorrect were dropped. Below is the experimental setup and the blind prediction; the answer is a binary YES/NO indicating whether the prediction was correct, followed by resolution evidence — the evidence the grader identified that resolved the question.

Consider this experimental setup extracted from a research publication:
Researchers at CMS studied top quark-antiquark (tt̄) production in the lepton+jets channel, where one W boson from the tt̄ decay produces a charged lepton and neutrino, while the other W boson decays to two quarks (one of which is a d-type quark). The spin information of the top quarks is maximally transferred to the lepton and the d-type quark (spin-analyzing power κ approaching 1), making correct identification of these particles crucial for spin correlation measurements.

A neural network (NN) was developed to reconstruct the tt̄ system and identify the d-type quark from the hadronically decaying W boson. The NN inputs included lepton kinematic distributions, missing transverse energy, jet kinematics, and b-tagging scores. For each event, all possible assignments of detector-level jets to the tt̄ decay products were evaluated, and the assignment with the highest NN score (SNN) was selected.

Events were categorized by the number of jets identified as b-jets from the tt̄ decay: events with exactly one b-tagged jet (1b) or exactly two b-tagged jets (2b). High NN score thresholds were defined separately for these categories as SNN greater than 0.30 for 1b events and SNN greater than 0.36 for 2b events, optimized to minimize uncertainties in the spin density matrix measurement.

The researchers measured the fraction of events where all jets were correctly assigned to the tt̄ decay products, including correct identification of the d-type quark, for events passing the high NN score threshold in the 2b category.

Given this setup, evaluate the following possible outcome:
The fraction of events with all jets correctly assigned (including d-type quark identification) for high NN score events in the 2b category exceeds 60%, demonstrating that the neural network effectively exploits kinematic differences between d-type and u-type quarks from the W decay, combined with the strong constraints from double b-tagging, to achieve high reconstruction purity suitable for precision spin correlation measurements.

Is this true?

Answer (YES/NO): NO